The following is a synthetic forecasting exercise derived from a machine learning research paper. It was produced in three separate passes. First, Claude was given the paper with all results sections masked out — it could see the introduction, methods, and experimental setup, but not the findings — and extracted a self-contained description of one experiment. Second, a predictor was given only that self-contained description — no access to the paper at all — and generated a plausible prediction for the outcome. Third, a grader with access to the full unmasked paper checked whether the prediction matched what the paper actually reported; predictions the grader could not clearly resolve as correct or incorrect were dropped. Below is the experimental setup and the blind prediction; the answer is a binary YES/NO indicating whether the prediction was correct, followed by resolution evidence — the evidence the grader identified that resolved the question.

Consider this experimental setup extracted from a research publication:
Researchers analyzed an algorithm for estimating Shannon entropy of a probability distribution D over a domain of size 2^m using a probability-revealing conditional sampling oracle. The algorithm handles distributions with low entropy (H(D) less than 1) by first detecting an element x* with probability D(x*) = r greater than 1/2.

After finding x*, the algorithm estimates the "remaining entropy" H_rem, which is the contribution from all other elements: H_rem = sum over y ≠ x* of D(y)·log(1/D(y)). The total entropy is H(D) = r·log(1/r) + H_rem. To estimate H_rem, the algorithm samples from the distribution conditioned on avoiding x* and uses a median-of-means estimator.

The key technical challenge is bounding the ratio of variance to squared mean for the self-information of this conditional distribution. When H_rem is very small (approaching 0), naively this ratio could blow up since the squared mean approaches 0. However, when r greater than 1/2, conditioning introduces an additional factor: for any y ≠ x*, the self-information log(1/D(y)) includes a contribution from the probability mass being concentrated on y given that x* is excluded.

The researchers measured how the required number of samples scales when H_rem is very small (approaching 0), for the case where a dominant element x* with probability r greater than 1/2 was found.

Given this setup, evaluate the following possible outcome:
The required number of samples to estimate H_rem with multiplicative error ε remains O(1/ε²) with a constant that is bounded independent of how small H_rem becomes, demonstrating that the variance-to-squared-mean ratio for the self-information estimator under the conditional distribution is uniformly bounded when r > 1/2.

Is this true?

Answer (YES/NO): NO